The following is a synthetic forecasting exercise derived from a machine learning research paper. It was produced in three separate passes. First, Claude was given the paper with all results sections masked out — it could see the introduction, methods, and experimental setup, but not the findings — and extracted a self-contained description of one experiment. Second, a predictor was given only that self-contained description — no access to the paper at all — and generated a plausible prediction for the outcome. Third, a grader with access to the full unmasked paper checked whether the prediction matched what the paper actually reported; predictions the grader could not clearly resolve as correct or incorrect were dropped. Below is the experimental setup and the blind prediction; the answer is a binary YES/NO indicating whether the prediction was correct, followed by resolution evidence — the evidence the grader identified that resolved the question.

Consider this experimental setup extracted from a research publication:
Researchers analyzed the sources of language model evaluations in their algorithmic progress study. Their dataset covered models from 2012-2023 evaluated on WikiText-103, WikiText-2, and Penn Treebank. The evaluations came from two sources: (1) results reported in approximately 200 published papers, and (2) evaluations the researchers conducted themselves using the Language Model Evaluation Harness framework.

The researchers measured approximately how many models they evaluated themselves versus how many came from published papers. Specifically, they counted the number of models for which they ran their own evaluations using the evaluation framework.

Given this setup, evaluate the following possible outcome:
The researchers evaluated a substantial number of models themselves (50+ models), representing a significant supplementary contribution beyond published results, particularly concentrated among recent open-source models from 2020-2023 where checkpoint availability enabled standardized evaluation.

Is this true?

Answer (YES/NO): NO